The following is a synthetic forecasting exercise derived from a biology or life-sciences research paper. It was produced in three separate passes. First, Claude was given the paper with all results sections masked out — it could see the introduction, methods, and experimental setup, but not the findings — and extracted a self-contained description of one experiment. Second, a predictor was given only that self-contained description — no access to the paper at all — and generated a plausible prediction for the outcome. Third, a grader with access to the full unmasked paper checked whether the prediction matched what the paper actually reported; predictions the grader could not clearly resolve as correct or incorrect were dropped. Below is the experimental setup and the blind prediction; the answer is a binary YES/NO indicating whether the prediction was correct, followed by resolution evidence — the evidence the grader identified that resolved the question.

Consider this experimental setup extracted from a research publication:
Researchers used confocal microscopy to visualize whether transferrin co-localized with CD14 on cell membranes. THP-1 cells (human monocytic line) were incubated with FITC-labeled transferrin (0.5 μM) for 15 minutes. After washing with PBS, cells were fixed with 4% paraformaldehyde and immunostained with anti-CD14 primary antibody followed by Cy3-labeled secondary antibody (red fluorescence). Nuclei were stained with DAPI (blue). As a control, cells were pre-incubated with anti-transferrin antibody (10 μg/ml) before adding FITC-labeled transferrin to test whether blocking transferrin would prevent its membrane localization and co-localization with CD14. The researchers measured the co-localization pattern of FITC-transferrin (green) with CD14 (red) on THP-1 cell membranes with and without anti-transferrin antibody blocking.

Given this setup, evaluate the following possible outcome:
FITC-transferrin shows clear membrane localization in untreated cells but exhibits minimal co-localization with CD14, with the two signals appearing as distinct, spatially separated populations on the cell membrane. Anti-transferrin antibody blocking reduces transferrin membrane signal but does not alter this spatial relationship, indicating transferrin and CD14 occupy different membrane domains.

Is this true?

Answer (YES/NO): NO